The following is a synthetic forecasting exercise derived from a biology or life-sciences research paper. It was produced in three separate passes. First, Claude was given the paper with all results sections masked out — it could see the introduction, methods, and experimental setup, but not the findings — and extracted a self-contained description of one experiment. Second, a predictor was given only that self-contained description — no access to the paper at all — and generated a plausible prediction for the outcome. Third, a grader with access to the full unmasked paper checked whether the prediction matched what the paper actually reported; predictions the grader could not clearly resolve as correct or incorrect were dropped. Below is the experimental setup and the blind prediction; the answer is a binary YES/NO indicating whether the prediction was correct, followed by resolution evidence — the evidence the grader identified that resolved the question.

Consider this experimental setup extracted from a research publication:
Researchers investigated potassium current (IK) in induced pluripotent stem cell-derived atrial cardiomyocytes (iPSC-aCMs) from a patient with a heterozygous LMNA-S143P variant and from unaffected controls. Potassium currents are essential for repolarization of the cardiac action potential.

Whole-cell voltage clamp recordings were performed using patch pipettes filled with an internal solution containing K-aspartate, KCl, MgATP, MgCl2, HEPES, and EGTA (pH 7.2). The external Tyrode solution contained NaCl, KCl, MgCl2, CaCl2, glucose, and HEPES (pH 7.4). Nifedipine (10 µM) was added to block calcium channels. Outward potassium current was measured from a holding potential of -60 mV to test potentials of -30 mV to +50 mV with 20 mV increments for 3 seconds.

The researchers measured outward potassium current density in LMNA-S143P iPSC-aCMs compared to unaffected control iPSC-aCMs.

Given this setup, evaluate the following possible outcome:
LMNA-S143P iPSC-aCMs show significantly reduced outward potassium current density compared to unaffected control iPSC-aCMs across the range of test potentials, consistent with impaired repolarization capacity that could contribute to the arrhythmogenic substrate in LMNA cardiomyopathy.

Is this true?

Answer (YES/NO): NO